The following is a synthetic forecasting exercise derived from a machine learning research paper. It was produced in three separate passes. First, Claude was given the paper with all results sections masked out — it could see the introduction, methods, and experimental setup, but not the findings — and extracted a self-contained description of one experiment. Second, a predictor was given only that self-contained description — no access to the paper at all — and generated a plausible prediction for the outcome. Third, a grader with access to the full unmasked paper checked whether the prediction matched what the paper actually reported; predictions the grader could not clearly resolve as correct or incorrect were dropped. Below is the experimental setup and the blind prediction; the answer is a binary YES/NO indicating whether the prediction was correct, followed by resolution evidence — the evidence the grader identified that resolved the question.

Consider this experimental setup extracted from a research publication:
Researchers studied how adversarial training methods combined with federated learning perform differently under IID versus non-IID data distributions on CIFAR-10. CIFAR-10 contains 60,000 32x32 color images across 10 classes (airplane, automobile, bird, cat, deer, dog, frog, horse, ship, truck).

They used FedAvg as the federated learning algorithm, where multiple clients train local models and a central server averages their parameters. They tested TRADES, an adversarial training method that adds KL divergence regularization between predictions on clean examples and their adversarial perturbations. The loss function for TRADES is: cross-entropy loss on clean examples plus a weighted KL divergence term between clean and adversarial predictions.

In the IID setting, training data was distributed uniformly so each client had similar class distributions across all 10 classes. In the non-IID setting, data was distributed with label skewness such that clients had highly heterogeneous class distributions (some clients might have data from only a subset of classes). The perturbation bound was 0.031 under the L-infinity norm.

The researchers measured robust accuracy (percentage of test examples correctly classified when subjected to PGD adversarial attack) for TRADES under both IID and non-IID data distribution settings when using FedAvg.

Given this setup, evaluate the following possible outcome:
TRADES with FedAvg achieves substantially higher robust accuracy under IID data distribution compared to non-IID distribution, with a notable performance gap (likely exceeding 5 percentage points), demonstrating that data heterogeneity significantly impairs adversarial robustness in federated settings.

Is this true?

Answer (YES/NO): NO